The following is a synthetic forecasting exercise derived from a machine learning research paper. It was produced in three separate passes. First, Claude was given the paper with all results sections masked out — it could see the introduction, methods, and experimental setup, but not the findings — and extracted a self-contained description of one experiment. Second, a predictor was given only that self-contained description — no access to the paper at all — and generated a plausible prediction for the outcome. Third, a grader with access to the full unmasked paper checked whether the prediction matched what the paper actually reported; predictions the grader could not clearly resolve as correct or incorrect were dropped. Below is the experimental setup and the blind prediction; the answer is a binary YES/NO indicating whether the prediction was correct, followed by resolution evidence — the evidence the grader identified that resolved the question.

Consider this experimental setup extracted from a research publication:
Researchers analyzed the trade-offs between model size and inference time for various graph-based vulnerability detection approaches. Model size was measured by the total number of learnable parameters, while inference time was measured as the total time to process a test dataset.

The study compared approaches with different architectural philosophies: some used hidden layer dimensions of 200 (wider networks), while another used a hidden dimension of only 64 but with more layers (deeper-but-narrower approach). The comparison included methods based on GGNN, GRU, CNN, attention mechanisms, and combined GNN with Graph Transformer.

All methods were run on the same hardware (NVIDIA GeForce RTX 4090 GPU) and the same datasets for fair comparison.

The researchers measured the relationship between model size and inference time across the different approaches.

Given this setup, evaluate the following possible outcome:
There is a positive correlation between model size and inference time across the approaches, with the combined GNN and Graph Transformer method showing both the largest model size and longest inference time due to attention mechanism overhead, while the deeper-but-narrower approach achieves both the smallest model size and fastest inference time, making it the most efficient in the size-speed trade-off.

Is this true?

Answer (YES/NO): NO